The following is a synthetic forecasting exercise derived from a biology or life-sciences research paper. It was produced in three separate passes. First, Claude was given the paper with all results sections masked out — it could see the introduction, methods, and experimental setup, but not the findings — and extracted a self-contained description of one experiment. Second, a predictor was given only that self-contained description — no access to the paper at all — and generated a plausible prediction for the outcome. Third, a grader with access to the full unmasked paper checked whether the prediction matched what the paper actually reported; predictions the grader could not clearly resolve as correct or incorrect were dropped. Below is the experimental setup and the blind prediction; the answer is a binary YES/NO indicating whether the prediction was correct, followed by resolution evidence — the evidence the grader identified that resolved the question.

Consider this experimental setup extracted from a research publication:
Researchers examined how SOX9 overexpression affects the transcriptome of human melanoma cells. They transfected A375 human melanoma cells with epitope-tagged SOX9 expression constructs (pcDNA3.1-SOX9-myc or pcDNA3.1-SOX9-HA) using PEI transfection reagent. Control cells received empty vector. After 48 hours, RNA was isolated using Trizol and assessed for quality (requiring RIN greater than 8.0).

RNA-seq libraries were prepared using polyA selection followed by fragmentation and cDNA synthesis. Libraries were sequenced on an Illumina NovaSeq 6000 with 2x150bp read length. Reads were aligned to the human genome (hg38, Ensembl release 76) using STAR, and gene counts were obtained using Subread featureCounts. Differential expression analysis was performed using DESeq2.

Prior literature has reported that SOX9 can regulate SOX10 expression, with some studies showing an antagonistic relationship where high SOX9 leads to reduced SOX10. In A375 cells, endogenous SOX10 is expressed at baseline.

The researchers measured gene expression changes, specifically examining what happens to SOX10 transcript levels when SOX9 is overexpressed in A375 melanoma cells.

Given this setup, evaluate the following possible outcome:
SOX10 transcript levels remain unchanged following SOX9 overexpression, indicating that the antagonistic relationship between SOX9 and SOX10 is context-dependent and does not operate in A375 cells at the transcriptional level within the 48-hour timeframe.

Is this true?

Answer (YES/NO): YES